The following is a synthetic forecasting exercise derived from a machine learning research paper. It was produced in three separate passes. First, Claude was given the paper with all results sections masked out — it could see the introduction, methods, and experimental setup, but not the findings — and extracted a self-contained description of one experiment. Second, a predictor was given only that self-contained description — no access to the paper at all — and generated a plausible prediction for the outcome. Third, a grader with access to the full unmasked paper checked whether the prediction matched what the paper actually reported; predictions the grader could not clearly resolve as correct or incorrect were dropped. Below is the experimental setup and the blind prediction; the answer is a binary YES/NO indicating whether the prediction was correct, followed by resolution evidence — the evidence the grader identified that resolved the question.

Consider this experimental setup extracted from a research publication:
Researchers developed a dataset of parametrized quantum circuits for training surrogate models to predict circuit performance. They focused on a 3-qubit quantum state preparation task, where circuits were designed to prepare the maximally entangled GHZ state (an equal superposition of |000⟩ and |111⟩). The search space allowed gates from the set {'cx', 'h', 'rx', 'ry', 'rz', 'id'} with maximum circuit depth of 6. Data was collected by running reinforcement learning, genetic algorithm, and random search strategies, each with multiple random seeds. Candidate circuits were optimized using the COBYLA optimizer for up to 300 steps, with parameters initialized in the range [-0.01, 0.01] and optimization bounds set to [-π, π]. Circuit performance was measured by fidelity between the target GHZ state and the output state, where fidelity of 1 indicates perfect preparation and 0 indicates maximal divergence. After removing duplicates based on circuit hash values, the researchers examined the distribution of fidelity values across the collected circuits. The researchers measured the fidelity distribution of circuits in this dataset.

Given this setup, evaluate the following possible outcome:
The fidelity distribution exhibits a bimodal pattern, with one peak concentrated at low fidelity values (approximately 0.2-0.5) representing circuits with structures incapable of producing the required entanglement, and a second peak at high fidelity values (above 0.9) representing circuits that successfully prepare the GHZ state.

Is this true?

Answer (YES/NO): NO